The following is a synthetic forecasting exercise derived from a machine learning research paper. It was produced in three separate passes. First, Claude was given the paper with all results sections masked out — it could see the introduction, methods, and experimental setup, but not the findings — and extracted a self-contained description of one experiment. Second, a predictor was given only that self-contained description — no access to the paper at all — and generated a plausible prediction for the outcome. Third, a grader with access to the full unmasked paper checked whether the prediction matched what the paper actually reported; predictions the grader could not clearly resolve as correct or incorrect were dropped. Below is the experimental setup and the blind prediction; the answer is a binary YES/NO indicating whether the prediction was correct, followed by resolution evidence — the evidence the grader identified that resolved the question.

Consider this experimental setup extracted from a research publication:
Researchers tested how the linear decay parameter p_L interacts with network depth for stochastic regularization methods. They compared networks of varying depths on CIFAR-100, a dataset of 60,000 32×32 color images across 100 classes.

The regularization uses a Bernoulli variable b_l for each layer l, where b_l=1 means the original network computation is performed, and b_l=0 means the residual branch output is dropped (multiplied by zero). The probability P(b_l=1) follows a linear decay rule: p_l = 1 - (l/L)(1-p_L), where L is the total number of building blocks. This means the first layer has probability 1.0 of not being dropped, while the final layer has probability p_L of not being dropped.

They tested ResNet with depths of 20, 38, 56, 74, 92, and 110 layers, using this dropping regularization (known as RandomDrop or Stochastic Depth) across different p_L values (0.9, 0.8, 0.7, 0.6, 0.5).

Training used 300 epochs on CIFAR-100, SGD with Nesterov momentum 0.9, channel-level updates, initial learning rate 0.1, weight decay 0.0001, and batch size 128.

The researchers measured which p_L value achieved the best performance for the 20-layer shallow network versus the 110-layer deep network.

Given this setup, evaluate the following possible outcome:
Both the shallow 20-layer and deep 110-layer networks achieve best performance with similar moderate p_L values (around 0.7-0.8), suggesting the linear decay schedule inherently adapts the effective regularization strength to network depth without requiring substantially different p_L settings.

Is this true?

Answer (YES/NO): NO